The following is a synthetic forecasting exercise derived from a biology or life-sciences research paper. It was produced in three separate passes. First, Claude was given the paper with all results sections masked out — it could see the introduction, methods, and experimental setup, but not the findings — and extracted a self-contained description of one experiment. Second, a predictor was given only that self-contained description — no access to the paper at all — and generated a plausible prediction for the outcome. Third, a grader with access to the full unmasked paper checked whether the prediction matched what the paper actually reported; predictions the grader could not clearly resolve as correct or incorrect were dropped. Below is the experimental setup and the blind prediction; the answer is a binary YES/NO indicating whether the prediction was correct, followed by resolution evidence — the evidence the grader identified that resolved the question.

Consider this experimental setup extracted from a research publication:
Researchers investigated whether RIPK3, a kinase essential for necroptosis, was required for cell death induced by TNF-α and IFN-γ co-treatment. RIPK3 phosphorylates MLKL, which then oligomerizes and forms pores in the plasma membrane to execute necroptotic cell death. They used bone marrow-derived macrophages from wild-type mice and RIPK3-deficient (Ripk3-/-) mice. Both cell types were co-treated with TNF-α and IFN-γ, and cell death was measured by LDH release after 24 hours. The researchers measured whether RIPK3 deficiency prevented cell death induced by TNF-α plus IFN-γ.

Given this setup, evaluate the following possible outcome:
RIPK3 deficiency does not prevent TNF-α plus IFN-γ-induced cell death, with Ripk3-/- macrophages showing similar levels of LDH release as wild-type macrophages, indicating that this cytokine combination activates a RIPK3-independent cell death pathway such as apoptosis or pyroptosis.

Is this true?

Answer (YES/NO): YES